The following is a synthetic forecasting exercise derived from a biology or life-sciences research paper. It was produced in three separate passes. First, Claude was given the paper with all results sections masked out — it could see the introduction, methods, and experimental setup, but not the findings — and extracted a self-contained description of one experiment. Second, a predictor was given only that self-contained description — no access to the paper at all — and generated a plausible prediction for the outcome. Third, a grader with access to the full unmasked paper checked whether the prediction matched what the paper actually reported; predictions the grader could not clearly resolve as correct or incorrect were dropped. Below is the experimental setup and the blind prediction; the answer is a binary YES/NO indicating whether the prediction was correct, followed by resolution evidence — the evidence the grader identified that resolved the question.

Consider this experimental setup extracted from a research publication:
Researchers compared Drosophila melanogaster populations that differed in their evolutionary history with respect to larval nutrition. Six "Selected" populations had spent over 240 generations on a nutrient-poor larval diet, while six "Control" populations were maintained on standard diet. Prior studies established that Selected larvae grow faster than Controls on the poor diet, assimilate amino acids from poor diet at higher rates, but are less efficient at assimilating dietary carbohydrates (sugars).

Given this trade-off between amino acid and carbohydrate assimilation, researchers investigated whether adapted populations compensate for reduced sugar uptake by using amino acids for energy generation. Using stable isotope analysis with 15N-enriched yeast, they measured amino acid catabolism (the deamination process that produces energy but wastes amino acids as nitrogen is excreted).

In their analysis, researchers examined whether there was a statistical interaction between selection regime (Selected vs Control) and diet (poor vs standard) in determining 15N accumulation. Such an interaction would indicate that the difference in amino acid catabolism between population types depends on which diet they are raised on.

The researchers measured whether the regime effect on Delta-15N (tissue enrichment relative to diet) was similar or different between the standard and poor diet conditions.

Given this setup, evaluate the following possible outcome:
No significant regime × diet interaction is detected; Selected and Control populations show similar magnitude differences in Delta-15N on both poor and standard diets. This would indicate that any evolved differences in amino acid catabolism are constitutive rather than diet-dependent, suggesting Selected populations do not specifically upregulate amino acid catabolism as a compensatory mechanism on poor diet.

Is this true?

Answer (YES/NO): YES